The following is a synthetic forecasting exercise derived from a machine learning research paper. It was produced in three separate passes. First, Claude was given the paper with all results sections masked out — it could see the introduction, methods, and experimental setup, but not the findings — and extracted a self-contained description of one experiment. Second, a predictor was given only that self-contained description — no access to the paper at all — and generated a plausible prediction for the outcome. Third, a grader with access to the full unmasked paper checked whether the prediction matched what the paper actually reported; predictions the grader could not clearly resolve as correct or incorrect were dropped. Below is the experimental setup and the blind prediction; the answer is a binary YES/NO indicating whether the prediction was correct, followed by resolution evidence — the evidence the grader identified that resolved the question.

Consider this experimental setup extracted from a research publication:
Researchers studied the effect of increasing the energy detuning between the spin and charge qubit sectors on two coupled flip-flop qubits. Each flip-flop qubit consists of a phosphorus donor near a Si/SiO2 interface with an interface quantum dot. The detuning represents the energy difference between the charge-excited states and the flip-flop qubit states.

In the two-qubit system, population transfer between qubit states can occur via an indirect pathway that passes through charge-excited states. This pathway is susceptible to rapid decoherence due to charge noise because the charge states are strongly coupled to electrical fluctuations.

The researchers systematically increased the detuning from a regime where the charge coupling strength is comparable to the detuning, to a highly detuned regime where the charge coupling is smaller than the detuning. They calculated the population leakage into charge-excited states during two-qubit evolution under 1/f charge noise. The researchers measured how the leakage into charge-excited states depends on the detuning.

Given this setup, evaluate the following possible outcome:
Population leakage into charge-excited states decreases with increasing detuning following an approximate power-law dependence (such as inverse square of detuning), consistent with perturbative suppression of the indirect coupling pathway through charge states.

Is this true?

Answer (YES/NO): YES